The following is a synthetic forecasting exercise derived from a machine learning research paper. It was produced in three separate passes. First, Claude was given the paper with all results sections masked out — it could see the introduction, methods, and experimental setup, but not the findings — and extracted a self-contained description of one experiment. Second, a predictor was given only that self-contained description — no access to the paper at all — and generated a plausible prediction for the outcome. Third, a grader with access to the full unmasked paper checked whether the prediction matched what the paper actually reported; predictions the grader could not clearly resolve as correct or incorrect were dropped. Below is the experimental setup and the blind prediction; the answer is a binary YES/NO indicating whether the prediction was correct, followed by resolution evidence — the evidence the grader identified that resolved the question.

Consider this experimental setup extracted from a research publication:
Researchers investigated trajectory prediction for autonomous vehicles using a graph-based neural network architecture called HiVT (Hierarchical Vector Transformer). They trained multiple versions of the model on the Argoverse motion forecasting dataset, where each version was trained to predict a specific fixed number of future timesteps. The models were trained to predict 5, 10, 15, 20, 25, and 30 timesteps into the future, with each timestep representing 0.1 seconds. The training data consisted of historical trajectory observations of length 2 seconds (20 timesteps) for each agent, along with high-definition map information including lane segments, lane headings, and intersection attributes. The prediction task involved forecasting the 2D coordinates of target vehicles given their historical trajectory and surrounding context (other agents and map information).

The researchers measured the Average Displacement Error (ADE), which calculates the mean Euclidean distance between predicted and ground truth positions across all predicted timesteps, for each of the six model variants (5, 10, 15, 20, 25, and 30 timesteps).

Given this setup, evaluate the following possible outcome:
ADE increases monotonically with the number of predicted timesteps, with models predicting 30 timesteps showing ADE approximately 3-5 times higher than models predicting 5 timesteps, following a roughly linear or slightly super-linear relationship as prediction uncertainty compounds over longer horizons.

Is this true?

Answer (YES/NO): YES